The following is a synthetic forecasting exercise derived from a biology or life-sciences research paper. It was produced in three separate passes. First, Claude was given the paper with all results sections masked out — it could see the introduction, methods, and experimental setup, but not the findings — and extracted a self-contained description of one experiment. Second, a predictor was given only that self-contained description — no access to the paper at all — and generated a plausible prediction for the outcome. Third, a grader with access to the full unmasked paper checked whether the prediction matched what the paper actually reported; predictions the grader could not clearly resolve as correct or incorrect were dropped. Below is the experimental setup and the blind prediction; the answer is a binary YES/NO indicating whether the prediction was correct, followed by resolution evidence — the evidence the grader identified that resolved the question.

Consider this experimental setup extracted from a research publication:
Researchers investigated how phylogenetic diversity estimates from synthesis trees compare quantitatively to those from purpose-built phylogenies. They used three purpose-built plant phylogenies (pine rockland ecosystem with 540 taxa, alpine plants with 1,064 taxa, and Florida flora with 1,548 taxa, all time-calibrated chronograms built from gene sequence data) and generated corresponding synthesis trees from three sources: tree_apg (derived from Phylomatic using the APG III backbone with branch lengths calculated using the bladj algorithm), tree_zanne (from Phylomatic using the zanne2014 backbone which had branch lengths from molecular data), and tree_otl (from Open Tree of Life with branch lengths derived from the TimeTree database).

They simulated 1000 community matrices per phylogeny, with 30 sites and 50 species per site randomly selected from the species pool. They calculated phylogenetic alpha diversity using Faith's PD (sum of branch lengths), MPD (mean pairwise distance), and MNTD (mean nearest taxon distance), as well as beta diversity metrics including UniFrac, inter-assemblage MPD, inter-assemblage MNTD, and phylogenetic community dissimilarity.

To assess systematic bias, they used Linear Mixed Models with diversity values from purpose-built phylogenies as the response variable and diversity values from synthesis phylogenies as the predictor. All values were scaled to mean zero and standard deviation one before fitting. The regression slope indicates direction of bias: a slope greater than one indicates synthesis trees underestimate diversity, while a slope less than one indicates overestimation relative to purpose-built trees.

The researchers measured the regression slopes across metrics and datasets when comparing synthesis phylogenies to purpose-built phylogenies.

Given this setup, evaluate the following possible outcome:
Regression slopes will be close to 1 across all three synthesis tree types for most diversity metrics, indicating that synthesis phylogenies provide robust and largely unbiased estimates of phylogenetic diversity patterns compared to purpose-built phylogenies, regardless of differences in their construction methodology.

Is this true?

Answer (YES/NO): NO